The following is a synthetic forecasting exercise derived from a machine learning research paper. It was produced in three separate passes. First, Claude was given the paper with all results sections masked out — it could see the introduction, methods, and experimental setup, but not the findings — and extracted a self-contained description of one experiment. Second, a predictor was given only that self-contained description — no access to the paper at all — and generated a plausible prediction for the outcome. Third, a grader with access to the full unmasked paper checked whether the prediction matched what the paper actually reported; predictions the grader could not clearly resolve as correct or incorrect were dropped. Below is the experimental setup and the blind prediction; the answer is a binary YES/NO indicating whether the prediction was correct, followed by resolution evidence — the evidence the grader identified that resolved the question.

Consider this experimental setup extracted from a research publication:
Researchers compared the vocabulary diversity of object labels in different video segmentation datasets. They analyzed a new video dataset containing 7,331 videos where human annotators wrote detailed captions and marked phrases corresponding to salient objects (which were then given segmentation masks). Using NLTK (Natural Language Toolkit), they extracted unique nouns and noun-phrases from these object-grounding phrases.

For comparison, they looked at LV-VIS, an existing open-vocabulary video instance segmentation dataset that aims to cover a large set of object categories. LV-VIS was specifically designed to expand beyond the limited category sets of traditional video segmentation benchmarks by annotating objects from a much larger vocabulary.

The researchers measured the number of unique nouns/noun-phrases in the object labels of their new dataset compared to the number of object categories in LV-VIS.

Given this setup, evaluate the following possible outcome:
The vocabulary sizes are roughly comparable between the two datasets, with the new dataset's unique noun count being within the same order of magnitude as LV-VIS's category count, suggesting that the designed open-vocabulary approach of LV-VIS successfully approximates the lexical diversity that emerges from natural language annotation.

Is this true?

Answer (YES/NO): NO